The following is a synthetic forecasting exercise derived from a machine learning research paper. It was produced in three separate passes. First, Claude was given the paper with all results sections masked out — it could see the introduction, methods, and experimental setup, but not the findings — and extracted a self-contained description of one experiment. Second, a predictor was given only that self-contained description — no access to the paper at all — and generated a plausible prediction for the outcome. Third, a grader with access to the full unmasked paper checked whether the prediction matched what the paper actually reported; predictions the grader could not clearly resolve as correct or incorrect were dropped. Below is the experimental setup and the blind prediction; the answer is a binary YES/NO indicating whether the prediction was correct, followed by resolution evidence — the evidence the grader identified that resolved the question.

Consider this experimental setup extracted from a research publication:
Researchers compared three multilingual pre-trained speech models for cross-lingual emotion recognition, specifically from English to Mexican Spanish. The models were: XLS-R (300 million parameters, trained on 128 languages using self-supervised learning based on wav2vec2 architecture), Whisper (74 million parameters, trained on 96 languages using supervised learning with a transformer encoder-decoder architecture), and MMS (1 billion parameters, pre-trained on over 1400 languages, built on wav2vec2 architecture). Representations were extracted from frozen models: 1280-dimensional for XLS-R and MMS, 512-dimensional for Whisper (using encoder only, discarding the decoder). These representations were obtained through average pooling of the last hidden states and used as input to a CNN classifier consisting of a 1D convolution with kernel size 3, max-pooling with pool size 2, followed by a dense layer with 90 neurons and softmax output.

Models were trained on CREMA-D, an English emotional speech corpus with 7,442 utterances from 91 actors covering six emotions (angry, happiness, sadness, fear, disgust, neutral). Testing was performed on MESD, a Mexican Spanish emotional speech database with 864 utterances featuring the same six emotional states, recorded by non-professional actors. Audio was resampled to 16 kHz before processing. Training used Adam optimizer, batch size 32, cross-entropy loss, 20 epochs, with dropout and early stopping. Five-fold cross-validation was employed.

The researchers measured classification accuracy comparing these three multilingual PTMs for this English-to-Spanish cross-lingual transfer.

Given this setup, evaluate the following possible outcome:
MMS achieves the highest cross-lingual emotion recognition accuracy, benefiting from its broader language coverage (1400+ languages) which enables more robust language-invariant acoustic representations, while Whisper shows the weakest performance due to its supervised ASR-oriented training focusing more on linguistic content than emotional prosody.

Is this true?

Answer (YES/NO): NO